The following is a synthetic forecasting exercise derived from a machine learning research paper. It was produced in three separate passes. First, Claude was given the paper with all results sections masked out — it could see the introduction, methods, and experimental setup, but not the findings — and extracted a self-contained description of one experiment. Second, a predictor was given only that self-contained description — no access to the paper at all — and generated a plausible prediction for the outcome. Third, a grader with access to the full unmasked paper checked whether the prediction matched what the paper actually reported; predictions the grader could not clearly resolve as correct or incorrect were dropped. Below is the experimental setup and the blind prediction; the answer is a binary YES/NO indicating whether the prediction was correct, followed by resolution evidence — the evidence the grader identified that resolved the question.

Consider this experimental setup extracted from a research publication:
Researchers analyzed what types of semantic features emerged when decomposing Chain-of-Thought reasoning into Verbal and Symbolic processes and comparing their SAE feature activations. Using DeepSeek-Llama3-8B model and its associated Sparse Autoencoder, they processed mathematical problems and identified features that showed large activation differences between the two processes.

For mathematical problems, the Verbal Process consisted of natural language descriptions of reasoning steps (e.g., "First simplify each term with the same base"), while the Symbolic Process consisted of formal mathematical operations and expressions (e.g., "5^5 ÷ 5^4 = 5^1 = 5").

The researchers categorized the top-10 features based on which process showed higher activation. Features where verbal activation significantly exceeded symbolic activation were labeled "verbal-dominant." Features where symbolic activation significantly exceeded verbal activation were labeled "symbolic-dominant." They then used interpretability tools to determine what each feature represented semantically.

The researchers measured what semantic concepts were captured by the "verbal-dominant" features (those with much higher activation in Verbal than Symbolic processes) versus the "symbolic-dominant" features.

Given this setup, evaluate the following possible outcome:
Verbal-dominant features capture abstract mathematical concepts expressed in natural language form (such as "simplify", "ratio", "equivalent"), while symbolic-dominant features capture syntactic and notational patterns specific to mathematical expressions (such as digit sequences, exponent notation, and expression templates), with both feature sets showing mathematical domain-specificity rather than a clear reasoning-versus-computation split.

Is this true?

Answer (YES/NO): YES